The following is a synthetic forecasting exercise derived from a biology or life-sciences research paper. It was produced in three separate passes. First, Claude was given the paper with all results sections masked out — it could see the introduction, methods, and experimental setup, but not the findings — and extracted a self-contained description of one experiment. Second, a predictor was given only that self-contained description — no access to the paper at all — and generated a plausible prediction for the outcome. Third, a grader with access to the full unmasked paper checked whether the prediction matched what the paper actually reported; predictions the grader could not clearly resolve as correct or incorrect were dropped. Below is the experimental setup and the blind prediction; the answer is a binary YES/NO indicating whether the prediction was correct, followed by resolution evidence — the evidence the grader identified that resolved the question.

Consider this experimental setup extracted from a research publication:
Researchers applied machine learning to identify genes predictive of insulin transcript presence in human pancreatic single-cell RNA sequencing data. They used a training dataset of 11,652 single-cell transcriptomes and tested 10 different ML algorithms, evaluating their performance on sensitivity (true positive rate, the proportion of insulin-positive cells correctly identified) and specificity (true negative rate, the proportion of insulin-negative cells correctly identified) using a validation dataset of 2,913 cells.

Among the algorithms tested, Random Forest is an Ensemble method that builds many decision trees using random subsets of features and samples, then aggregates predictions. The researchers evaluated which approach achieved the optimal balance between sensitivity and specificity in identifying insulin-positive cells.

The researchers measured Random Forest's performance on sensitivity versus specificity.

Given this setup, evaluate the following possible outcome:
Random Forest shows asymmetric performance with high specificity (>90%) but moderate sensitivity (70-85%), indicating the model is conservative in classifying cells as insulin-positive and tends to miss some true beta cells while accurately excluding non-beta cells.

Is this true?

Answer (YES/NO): NO